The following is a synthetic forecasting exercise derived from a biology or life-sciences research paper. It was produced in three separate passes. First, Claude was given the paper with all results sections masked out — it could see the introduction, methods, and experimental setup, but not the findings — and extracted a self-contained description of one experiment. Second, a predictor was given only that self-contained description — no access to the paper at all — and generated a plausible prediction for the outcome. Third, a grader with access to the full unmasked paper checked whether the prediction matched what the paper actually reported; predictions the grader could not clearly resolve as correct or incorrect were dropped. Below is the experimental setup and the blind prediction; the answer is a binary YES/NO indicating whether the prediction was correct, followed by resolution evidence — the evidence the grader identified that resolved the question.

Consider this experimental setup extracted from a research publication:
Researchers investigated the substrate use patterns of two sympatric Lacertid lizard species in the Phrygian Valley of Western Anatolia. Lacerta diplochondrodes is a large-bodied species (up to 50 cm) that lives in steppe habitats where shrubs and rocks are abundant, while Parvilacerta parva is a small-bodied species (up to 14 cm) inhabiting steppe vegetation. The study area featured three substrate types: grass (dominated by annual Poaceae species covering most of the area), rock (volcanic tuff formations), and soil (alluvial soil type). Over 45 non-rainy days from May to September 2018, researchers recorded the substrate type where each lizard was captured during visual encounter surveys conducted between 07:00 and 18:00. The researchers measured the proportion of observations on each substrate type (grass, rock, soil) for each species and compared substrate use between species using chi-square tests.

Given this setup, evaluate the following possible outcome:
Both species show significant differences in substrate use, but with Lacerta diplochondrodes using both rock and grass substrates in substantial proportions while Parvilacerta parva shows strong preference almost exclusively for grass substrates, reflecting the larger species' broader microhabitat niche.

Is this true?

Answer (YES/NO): NO